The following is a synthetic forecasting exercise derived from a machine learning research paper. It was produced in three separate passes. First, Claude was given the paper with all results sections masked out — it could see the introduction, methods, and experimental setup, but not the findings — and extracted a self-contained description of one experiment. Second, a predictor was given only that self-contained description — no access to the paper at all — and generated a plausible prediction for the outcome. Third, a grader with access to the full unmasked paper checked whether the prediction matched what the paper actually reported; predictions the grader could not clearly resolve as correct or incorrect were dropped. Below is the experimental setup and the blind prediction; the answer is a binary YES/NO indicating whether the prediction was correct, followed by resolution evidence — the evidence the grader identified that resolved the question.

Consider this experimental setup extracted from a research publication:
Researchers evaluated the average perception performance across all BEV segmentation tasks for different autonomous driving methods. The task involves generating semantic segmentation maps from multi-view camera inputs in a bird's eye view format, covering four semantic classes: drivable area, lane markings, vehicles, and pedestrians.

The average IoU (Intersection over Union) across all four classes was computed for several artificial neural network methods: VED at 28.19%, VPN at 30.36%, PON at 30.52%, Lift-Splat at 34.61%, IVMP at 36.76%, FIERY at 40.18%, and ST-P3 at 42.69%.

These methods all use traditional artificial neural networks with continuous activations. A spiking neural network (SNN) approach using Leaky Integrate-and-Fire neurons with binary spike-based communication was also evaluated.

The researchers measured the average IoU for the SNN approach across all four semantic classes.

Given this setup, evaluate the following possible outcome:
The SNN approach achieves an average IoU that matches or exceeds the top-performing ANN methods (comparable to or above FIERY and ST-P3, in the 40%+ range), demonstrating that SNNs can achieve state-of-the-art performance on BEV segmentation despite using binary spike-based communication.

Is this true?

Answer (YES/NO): NO